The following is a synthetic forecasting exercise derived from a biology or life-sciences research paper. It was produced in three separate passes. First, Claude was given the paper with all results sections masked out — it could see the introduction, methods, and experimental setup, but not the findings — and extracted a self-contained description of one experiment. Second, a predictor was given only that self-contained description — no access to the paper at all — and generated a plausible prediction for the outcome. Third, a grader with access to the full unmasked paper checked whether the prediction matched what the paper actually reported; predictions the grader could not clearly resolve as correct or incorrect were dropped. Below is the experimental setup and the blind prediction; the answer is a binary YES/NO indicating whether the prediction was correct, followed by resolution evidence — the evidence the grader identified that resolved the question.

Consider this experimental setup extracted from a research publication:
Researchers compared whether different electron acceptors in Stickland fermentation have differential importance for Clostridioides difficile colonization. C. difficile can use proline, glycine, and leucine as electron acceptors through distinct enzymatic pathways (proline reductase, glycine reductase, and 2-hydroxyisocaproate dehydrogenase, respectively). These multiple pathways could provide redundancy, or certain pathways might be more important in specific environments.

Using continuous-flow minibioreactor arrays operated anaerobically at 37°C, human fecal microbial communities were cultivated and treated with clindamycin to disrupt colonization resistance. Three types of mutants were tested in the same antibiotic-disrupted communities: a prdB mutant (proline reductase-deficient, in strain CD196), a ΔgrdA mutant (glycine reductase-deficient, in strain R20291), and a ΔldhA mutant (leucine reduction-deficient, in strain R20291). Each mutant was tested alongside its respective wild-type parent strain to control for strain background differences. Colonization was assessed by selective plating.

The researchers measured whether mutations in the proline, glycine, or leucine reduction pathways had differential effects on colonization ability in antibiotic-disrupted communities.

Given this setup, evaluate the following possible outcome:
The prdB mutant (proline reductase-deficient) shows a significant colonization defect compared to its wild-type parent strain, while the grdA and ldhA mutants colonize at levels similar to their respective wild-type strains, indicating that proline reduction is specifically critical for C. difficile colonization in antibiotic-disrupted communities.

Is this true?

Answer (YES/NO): YES